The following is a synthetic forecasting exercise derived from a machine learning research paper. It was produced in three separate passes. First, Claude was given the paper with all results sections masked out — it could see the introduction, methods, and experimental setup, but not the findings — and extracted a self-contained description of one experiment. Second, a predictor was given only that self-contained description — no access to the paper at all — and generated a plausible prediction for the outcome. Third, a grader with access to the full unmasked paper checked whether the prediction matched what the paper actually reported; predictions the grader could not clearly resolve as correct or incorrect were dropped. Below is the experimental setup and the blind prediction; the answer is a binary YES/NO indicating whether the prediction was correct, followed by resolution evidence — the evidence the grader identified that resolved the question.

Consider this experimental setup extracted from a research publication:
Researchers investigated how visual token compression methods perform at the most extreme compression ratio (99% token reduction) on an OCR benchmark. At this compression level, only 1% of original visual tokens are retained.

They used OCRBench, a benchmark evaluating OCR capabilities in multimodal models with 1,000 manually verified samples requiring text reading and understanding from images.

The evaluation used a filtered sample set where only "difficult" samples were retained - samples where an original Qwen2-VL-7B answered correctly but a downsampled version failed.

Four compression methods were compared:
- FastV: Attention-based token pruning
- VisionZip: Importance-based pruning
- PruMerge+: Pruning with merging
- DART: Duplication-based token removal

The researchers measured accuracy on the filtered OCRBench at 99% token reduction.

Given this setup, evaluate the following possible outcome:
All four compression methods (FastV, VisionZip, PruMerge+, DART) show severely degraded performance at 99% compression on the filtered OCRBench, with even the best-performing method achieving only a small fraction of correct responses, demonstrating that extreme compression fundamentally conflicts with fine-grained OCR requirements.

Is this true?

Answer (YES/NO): NO